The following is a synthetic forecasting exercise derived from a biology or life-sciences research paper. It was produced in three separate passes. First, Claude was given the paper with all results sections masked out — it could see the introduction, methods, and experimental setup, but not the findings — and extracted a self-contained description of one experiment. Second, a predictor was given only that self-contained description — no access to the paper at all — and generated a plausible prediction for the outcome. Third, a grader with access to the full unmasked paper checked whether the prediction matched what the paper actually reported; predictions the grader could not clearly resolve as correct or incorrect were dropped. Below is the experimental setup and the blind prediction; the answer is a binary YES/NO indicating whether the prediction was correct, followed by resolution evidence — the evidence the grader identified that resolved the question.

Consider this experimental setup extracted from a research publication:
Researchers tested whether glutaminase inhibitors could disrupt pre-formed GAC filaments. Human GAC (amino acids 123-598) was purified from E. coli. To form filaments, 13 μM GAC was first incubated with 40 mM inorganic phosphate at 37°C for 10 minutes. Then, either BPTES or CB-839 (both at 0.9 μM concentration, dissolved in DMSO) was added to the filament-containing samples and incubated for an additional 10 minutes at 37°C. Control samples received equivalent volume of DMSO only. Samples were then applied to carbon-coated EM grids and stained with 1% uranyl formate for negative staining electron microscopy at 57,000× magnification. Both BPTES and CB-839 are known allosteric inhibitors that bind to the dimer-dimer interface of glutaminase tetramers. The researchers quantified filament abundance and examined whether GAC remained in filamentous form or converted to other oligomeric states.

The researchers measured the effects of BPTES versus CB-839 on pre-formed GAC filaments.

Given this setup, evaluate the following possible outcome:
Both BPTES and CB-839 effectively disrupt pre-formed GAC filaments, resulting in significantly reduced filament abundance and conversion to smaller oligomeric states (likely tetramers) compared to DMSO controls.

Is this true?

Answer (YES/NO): YES